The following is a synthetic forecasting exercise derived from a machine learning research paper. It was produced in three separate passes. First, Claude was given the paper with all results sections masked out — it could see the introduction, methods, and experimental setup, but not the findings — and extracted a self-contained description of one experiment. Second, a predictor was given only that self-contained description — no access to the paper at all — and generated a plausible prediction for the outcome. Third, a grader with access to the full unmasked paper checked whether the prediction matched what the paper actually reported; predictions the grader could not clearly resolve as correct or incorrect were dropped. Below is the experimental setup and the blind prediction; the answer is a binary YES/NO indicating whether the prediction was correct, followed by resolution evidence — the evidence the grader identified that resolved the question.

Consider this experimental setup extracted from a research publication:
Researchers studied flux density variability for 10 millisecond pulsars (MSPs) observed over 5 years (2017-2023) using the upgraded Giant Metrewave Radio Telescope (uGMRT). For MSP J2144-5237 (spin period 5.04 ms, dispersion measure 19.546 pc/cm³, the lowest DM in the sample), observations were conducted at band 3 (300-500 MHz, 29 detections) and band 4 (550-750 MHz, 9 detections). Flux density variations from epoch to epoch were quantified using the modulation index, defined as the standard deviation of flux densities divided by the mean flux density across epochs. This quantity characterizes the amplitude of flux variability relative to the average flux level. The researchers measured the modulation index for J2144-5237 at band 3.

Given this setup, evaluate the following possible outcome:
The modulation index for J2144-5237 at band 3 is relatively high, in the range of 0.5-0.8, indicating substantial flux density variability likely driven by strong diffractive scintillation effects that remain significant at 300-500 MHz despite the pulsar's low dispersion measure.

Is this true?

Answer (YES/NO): NO